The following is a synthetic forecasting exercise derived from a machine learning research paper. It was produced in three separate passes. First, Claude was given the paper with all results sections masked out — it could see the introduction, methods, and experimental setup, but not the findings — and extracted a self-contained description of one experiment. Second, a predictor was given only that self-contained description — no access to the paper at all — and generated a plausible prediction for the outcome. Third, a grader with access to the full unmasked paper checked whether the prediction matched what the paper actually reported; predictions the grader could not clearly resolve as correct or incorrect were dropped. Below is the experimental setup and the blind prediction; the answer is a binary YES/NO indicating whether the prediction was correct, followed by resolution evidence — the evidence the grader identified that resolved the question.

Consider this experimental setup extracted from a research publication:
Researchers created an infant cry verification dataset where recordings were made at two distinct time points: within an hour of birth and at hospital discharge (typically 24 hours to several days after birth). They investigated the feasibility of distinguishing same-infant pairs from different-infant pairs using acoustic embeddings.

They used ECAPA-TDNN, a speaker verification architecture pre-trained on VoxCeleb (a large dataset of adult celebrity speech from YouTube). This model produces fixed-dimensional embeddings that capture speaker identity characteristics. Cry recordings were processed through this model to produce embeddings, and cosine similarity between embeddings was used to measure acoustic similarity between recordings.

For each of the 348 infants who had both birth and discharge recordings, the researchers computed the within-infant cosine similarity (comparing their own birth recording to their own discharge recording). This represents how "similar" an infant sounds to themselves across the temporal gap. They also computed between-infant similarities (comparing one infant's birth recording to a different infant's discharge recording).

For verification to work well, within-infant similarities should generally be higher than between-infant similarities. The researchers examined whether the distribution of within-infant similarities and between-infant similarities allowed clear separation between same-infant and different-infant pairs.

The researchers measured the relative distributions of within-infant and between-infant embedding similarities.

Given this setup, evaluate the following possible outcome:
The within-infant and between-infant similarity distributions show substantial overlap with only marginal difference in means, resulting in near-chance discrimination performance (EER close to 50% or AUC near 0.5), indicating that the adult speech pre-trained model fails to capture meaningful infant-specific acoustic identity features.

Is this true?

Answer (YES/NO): NO